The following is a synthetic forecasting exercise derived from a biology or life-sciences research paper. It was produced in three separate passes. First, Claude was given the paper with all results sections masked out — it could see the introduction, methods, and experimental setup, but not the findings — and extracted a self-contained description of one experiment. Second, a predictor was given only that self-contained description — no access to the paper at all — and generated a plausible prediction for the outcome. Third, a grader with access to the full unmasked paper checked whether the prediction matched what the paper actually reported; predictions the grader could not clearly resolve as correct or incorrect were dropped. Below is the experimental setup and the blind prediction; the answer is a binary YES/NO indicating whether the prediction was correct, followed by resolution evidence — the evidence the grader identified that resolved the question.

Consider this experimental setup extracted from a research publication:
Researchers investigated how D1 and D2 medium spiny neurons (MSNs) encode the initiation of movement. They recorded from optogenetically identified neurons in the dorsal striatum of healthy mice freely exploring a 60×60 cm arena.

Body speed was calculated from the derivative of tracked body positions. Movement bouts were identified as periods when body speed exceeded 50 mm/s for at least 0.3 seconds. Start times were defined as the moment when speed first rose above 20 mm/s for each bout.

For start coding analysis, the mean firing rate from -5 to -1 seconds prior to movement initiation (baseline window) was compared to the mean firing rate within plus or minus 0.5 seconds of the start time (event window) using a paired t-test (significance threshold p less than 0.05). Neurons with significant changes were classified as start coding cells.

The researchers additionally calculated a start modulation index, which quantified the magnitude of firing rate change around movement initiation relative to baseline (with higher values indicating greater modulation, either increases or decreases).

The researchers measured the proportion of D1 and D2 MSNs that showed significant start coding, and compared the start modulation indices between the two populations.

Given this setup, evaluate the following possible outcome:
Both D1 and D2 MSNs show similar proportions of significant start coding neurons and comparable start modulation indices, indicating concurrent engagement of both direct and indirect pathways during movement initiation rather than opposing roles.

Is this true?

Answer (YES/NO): NO